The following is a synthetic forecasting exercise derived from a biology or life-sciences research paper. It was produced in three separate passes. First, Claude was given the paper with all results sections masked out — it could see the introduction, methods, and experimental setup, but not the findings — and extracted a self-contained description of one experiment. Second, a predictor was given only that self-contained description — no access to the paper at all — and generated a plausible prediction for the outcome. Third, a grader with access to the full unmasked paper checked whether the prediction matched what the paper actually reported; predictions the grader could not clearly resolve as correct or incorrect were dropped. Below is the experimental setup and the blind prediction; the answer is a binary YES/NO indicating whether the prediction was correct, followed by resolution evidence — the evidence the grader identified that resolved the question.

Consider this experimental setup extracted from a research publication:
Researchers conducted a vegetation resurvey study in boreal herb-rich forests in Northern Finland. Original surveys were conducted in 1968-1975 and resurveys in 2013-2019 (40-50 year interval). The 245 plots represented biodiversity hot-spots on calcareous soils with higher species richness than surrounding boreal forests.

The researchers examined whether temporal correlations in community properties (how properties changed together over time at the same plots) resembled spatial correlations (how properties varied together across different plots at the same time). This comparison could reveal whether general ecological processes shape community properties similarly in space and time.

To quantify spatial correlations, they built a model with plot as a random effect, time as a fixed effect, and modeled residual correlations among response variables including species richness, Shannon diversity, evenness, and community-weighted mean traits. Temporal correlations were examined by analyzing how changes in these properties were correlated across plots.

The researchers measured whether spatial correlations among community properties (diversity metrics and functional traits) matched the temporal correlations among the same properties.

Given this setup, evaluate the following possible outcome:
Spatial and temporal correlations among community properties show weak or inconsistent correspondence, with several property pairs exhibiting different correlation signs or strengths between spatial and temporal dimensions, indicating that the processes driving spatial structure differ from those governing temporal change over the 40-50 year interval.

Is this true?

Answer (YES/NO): NO